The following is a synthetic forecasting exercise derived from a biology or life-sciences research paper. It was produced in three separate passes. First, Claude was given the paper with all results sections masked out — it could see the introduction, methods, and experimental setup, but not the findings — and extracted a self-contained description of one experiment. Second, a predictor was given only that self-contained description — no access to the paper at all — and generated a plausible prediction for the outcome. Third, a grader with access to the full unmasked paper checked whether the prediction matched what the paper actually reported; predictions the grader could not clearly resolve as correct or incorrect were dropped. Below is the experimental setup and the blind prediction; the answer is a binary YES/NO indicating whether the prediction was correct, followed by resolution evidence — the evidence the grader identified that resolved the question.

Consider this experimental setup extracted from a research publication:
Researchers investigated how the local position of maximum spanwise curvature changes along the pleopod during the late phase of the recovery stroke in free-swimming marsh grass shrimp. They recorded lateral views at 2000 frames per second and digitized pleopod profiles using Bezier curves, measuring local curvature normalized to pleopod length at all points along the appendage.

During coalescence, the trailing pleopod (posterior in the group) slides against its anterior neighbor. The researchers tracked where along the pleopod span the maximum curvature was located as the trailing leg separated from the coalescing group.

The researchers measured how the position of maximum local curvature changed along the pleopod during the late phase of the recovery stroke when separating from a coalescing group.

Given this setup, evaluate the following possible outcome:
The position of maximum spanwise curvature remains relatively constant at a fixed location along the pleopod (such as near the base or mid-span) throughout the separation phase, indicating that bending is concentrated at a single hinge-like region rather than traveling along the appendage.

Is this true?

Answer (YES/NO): NO